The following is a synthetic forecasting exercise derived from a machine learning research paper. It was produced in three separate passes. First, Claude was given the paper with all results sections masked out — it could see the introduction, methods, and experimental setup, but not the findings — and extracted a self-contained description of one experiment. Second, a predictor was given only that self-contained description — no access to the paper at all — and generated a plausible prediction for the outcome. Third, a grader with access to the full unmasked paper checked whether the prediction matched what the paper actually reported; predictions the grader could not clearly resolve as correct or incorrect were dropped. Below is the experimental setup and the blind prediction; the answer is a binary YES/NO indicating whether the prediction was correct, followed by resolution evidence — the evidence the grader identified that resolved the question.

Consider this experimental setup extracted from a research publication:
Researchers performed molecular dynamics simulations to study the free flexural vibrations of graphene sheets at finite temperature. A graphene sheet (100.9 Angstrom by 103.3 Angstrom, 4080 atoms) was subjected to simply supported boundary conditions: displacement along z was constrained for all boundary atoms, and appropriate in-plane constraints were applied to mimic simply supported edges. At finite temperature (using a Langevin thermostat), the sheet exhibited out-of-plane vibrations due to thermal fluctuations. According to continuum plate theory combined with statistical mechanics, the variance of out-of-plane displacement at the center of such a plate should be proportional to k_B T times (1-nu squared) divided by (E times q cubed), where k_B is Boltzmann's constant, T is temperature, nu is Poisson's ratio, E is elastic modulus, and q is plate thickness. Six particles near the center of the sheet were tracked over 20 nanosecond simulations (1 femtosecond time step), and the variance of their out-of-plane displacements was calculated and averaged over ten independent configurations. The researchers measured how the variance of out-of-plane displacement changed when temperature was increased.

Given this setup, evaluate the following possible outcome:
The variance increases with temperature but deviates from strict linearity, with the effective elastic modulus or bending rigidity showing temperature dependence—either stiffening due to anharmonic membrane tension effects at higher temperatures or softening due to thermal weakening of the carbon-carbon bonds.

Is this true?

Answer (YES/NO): YES